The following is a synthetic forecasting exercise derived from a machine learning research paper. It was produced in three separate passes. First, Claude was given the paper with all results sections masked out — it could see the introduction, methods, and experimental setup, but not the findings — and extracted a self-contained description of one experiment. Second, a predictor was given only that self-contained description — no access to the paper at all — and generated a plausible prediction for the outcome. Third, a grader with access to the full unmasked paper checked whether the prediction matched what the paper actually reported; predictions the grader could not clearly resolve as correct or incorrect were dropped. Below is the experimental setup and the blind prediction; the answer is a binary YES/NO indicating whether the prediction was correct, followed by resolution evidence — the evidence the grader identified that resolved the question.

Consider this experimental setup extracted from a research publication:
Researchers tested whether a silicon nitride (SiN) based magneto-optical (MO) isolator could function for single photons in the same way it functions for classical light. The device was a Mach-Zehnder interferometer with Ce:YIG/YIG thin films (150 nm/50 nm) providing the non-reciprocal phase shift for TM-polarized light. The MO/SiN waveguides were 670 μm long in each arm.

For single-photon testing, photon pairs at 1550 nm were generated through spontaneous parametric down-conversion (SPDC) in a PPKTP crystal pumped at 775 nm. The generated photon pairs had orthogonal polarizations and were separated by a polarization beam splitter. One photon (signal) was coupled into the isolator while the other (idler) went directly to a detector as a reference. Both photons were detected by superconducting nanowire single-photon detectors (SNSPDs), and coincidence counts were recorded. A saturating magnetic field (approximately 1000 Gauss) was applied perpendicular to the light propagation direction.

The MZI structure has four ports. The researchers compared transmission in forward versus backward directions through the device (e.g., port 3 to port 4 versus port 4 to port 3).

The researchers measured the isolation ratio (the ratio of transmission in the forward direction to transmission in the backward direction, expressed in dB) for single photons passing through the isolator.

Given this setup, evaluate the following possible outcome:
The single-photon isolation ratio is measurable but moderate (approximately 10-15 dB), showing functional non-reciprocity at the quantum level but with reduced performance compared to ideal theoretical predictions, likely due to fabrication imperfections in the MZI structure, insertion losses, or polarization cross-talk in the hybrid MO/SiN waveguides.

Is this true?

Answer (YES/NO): YES